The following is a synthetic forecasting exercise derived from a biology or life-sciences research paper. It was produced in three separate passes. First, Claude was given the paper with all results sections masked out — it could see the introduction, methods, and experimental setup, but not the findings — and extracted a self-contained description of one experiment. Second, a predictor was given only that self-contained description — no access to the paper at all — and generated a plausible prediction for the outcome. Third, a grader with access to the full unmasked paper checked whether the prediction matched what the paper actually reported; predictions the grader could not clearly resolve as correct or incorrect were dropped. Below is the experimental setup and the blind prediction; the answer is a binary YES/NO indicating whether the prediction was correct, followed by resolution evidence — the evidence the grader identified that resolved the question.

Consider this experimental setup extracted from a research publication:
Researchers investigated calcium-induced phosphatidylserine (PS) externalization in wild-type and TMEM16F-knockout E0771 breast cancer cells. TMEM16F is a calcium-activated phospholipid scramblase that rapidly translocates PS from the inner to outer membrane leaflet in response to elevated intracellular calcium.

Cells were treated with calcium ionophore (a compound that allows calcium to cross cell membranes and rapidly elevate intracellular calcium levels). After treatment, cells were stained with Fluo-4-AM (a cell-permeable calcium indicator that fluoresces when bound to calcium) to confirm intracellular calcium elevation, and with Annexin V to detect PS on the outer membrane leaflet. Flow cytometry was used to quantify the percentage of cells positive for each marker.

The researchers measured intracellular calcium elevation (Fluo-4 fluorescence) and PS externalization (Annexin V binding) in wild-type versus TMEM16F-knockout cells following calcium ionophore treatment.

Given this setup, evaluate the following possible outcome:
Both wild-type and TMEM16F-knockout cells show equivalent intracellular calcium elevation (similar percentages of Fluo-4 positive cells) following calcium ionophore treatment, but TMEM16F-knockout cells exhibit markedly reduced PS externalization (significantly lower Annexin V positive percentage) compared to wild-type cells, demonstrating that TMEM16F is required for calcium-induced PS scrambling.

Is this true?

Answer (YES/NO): YES